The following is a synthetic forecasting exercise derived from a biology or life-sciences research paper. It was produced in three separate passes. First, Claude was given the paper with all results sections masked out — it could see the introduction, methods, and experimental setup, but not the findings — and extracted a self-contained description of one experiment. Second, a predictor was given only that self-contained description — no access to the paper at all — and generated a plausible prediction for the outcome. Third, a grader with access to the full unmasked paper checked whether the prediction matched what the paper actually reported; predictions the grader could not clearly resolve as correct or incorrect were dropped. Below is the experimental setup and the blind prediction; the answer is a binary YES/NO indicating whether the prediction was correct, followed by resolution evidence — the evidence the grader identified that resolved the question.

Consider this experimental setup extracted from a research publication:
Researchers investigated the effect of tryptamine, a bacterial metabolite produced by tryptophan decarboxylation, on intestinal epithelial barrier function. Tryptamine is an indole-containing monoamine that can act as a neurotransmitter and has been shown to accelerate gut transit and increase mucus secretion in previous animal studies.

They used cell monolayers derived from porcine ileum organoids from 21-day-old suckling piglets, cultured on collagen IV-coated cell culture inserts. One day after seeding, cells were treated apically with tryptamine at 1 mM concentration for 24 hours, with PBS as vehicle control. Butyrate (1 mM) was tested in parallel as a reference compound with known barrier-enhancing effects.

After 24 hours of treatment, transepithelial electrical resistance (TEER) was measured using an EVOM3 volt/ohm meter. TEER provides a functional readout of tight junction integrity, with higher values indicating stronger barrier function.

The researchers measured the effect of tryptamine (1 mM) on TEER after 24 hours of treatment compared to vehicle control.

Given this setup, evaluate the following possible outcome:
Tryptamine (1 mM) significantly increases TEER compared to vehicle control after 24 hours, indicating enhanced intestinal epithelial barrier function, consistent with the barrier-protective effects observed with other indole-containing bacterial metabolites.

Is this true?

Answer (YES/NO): NO